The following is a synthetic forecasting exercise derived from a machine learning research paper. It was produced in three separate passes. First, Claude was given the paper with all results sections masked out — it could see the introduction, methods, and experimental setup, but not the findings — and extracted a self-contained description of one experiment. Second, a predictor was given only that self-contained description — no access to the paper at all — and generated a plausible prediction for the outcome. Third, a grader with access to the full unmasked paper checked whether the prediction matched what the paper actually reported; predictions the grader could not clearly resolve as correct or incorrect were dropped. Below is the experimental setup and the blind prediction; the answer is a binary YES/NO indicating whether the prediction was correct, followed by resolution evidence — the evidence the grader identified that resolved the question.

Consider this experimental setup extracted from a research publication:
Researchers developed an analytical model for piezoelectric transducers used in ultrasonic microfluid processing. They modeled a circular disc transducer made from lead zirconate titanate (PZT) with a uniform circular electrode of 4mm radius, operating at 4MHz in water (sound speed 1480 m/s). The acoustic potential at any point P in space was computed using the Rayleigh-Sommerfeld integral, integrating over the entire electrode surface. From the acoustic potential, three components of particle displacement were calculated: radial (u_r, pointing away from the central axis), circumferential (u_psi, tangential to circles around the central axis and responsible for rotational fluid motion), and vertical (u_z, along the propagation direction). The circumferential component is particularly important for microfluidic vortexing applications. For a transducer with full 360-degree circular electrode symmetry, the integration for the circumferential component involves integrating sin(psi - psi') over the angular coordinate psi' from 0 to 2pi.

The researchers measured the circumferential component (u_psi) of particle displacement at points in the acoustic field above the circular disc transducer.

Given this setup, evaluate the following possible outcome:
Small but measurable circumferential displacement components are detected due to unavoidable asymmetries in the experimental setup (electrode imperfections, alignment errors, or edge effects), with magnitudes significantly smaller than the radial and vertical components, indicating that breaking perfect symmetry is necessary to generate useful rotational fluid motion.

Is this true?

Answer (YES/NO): NO